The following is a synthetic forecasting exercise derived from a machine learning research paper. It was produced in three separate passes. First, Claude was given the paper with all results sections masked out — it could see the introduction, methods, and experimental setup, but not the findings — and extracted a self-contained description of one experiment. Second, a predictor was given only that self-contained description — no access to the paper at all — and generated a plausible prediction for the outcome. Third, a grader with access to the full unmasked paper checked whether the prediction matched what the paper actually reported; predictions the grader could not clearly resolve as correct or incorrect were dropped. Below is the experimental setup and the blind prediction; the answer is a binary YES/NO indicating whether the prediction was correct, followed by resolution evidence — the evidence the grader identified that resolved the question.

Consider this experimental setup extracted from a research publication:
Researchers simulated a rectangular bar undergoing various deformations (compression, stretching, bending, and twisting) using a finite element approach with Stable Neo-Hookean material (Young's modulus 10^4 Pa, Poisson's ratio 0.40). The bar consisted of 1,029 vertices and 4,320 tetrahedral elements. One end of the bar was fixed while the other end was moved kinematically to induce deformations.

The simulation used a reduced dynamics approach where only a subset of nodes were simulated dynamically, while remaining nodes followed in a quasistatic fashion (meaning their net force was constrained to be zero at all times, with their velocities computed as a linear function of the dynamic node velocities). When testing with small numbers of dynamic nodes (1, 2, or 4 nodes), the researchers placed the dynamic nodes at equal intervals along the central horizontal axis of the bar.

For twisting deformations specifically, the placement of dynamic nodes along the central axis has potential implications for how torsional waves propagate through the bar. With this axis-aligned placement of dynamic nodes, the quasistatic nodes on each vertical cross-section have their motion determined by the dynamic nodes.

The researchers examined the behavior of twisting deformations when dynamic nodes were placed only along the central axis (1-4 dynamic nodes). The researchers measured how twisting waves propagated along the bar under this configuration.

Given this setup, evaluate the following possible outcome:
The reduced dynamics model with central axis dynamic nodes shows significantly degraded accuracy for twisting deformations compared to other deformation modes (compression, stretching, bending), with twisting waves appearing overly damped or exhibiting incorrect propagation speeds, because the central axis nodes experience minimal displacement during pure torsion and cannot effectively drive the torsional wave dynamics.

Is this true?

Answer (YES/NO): NO